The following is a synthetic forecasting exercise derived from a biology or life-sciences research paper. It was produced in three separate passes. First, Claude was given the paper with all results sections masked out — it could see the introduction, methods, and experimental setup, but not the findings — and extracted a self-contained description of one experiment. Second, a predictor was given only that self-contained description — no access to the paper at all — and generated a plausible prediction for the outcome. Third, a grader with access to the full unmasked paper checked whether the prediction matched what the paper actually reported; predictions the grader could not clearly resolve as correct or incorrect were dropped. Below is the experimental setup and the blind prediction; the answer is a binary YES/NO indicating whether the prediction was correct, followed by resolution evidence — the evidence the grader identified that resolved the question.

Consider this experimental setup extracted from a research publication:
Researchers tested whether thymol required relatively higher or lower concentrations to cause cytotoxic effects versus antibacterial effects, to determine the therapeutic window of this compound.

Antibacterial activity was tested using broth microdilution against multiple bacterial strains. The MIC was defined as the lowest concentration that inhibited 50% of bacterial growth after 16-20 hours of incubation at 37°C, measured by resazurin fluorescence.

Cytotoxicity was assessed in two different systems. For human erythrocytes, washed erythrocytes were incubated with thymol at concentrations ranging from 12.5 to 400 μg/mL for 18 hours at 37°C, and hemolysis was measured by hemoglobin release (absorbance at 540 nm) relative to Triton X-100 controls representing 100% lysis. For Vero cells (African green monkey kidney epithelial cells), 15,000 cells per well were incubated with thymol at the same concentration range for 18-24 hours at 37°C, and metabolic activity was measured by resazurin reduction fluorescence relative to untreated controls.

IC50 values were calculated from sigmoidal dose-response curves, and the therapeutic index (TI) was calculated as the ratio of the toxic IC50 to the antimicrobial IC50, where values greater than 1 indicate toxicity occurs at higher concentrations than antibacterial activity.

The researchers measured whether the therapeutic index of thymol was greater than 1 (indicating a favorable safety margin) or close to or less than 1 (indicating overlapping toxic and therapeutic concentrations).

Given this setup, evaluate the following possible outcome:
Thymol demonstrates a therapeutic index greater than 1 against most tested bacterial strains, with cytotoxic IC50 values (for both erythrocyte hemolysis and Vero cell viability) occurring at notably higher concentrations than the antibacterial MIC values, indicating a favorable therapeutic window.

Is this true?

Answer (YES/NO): NO